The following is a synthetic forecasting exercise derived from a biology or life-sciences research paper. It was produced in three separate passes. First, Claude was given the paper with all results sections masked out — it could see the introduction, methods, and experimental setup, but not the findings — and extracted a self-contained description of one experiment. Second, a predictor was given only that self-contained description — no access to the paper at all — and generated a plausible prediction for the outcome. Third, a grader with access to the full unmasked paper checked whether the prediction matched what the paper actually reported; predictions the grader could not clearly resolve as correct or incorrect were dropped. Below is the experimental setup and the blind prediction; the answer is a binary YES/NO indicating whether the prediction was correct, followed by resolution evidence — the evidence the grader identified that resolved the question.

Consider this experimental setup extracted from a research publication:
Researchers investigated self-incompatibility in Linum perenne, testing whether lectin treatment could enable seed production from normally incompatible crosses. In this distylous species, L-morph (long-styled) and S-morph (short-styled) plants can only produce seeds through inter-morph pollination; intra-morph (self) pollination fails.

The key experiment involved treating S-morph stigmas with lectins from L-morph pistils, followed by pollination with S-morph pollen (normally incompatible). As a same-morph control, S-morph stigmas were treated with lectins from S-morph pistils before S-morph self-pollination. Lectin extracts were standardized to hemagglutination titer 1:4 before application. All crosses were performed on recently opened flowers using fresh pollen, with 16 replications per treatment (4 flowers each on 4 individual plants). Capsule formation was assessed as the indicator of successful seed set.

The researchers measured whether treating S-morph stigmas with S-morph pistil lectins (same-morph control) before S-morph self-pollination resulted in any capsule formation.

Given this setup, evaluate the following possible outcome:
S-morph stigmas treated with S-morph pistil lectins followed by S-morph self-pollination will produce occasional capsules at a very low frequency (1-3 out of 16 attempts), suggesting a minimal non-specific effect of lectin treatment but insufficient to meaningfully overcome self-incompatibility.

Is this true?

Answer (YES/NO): NO